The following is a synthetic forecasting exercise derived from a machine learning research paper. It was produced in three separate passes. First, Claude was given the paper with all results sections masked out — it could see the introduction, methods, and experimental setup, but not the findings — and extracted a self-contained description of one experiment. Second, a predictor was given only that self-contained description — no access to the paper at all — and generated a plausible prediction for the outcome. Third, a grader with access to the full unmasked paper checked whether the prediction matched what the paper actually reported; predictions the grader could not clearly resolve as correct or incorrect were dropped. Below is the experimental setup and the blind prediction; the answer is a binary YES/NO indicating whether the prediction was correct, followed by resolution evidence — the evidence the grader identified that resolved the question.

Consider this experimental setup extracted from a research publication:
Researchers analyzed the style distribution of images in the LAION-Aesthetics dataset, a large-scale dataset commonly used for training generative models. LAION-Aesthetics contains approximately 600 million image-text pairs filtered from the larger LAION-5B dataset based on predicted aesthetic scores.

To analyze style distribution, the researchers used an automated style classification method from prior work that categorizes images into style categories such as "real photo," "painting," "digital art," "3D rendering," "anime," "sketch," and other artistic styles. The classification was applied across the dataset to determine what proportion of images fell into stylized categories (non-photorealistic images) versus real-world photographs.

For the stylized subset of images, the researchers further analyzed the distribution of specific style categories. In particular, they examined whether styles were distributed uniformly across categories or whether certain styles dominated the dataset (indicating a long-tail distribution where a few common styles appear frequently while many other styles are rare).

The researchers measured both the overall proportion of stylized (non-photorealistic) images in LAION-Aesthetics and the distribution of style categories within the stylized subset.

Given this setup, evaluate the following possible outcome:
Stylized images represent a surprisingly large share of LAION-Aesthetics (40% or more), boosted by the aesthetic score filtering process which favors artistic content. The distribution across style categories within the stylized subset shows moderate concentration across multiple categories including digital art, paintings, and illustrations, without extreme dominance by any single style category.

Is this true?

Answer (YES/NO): NO